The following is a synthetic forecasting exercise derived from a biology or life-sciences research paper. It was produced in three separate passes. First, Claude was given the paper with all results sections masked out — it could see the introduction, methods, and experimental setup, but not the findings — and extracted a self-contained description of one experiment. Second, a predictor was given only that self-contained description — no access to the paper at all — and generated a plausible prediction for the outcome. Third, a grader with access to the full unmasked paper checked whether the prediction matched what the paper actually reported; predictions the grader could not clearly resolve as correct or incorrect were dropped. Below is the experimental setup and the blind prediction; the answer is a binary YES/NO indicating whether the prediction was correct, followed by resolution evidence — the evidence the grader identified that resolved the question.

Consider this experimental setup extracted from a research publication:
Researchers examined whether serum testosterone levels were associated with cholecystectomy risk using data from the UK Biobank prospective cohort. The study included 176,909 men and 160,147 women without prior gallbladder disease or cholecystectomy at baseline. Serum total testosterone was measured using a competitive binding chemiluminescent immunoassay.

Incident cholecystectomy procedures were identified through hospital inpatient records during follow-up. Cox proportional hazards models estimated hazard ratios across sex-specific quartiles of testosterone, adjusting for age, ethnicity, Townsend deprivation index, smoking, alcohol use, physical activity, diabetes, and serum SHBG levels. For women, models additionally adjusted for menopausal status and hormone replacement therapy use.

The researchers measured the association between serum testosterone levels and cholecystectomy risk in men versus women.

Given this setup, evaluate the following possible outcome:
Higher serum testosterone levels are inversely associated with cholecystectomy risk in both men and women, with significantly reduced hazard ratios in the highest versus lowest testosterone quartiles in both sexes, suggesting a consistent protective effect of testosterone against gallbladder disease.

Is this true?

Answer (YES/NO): NO